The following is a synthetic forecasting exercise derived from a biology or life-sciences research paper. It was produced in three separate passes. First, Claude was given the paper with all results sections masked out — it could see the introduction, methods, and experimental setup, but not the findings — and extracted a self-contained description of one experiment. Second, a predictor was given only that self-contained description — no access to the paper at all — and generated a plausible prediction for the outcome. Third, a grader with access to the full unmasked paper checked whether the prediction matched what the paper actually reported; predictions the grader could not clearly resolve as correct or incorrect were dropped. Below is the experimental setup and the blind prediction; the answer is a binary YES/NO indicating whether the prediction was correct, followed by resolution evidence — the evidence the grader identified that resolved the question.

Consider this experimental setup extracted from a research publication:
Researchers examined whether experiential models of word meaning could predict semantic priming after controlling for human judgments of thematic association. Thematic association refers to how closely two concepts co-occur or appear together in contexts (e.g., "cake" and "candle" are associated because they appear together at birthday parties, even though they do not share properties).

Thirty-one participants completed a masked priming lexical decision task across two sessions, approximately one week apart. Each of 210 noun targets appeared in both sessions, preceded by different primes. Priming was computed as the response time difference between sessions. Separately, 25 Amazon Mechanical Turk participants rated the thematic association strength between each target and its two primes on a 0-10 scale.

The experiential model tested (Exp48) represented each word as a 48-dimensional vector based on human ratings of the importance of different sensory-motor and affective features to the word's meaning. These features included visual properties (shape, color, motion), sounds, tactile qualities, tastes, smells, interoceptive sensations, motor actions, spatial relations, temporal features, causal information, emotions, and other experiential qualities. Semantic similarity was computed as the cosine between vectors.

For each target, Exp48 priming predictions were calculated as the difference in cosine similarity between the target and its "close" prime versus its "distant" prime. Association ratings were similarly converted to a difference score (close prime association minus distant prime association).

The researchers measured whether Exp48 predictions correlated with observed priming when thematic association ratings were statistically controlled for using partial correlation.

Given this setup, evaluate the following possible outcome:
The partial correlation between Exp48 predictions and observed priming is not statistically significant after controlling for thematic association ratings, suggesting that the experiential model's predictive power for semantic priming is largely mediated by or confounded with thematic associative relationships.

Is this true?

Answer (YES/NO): NO